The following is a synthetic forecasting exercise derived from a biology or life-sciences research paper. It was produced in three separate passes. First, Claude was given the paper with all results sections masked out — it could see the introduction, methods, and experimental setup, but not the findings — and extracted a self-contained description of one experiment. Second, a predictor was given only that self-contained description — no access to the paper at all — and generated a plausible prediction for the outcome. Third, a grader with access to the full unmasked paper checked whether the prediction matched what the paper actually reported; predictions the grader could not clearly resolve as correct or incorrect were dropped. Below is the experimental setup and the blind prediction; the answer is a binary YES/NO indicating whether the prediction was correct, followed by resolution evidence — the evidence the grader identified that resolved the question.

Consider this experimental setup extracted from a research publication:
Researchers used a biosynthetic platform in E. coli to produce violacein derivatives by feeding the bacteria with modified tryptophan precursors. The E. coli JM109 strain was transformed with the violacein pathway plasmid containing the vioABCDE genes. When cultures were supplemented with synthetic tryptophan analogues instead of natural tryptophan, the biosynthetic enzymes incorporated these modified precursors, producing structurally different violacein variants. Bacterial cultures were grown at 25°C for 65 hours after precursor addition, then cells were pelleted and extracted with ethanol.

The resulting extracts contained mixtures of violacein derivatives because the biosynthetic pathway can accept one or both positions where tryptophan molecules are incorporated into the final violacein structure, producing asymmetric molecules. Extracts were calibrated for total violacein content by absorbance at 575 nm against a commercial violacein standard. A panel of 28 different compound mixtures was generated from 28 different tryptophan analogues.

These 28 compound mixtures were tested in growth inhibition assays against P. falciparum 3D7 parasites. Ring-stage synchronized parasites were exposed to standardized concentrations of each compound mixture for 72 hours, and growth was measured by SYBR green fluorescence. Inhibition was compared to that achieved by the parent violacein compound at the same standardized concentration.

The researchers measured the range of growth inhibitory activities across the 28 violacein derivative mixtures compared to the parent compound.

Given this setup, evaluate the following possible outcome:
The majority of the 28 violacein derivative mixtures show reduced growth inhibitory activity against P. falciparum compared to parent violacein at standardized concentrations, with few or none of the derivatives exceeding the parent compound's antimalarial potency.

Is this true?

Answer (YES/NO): NO